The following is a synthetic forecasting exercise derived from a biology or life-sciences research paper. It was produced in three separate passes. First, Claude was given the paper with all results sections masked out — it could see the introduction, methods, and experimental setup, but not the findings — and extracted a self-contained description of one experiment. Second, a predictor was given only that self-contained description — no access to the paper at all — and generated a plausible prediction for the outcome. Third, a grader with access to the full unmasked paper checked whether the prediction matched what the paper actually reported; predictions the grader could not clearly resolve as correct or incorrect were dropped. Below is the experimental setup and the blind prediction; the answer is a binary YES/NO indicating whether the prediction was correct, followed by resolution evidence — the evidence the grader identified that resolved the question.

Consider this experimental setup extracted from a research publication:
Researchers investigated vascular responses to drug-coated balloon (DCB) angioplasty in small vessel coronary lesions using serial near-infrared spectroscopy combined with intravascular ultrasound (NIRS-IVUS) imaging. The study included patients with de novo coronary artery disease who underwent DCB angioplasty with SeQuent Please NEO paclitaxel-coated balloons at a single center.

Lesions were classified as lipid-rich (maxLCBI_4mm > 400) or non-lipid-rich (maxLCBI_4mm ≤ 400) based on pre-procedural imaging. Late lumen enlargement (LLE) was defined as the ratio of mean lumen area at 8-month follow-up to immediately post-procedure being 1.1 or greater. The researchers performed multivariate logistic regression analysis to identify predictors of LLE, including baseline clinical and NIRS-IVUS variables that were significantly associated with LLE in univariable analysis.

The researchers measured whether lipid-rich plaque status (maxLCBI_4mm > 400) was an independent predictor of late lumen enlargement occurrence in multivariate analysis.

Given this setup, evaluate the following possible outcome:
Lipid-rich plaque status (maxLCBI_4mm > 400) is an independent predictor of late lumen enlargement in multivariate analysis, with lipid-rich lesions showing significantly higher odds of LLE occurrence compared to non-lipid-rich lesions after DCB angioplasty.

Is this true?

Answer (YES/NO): NO